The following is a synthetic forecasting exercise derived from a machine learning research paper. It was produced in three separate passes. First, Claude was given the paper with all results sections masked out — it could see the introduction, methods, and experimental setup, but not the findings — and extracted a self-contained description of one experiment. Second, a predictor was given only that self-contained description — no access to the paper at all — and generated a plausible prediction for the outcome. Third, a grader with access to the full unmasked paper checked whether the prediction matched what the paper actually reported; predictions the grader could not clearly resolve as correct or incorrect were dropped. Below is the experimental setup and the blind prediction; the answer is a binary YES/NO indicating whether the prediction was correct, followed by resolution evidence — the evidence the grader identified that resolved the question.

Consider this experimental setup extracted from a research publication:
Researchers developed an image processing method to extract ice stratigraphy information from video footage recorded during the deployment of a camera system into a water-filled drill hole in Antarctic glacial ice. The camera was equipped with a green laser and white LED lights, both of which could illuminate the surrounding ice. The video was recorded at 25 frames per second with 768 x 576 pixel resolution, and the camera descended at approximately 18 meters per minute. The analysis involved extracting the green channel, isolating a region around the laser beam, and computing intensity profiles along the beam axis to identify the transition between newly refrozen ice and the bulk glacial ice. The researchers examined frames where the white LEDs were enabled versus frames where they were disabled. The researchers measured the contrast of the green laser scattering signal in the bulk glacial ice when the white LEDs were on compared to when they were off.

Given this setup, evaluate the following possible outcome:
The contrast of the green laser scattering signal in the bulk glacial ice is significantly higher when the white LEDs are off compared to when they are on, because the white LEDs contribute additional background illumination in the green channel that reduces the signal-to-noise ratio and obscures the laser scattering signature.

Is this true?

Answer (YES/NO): YES